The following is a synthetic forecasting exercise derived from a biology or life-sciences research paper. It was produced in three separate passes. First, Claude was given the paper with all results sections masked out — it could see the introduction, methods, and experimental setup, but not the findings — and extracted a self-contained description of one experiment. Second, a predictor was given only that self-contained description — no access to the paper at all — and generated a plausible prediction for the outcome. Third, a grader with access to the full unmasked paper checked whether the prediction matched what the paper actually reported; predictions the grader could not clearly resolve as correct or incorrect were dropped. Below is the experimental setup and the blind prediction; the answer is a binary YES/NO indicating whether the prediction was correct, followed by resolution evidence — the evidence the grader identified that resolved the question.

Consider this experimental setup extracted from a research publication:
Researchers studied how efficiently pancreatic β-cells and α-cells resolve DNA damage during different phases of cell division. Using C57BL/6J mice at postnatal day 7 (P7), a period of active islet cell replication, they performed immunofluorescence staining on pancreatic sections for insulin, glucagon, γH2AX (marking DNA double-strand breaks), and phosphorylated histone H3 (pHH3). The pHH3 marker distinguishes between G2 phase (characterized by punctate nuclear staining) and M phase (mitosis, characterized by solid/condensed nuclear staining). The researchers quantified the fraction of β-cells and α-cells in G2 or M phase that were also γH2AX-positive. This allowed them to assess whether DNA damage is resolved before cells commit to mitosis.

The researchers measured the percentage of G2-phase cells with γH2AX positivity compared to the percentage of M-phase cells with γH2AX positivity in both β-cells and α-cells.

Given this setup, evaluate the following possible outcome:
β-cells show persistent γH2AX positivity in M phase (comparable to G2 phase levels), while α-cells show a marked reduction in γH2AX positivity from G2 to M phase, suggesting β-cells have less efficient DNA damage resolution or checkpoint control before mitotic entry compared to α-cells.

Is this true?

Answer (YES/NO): NO